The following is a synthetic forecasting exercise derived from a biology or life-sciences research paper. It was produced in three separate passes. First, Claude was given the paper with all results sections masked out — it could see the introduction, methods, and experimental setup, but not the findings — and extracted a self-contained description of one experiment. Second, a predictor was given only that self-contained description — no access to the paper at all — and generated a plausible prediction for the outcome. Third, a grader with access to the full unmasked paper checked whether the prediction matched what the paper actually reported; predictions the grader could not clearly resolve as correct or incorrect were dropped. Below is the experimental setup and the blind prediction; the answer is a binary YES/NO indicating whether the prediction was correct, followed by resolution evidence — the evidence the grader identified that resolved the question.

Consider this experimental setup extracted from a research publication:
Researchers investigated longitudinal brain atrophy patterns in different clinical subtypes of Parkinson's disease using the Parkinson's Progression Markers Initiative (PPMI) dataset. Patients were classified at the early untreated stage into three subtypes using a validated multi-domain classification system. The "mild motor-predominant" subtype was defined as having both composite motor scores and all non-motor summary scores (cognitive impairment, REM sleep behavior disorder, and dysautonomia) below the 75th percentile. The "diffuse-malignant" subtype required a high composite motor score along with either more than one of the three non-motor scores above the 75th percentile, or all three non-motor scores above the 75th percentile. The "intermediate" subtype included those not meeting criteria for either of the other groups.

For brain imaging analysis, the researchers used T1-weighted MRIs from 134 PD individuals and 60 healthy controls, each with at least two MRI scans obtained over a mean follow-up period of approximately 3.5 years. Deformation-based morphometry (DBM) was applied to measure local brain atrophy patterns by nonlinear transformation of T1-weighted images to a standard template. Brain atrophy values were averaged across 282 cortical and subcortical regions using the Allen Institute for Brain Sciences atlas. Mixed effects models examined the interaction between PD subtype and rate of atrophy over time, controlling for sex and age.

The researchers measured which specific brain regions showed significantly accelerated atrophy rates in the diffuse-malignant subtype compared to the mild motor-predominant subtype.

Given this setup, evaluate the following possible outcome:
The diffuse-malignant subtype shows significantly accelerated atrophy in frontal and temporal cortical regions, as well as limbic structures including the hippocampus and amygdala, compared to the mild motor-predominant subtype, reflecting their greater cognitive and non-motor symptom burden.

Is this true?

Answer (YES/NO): NO